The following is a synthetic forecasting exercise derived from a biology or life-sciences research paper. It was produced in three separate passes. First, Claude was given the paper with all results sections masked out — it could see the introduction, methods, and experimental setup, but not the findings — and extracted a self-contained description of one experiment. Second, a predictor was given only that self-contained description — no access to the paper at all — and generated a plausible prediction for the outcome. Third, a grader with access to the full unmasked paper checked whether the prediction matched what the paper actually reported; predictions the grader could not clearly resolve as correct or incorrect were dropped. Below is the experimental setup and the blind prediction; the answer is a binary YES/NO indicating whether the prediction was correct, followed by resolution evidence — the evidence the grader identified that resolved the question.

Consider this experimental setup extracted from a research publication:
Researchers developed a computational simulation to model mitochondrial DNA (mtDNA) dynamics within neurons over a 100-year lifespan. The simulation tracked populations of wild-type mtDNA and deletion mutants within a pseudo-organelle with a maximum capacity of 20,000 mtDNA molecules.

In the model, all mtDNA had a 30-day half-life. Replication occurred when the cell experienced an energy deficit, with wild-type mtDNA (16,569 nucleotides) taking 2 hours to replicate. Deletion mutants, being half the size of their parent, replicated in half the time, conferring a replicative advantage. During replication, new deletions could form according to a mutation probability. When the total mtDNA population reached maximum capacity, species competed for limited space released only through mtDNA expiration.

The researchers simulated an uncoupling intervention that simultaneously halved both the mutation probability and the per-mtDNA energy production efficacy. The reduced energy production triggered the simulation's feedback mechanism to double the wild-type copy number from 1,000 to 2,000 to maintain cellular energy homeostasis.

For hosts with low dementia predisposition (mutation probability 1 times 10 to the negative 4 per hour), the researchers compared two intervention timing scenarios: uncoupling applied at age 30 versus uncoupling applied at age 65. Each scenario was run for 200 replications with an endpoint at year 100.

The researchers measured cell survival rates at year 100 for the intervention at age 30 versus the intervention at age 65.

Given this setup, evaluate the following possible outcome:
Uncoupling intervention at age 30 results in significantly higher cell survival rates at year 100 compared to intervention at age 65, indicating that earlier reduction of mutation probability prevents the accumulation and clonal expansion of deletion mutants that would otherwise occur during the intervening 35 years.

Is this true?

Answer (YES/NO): NO